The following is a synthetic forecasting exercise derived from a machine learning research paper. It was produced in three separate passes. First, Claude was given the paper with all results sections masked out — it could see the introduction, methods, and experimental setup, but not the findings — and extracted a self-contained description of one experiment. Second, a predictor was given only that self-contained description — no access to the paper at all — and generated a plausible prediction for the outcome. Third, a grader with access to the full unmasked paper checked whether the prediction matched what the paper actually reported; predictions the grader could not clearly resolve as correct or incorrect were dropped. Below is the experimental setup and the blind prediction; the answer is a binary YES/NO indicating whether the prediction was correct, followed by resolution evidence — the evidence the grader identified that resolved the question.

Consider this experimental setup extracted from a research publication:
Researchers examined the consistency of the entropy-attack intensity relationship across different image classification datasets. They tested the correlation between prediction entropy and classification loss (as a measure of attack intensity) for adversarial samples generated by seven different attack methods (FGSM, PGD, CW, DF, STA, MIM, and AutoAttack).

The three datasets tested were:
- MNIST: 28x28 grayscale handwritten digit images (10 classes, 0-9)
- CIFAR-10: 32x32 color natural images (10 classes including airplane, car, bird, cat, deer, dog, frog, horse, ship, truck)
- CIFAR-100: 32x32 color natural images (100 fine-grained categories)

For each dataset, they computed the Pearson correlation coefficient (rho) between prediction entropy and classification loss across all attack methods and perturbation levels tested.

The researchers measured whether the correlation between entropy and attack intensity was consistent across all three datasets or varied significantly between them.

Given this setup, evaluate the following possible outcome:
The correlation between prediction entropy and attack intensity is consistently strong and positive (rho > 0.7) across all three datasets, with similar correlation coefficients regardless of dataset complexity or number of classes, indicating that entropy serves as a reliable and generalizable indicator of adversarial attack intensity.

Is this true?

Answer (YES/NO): NO